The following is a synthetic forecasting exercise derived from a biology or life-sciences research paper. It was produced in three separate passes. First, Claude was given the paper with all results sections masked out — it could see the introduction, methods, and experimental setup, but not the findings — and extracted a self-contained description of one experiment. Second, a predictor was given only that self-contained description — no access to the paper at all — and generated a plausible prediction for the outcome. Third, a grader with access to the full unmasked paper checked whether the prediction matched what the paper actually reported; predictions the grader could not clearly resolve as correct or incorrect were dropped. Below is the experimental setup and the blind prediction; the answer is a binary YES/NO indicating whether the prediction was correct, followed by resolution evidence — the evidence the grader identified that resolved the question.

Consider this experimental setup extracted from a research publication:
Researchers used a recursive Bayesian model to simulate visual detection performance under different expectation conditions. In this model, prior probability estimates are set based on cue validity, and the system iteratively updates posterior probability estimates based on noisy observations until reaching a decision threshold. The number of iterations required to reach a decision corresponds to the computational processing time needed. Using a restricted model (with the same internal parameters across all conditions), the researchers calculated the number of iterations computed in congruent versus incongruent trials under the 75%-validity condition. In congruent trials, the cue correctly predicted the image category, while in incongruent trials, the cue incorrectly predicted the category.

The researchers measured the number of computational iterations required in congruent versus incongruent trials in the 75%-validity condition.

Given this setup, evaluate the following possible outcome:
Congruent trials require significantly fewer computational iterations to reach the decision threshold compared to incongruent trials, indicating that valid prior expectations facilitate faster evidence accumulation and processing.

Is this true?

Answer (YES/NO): YES